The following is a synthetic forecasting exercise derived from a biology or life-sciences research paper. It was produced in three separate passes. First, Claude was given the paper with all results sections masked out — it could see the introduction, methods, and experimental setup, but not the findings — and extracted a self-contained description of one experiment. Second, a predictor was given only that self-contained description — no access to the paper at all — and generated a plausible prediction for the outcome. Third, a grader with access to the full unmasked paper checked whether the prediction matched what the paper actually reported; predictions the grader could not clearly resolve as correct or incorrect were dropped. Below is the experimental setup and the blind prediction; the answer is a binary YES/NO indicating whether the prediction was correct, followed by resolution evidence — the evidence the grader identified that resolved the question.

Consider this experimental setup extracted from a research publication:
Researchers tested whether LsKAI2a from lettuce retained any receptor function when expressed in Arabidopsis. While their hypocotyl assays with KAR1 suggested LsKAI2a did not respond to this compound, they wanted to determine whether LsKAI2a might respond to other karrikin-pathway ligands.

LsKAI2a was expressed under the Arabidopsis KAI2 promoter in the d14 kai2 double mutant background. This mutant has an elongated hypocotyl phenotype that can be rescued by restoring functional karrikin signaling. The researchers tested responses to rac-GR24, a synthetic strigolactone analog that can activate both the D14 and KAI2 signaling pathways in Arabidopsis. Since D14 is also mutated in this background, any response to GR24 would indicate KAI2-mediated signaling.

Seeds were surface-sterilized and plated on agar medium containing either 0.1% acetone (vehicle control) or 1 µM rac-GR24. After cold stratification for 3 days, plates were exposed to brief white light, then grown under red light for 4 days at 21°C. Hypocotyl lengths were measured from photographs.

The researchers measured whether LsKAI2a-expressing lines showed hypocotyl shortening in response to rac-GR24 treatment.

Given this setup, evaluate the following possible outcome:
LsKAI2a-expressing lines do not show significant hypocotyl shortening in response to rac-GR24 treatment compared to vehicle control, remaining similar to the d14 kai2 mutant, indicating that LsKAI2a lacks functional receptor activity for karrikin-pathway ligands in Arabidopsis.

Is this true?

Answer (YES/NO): NO